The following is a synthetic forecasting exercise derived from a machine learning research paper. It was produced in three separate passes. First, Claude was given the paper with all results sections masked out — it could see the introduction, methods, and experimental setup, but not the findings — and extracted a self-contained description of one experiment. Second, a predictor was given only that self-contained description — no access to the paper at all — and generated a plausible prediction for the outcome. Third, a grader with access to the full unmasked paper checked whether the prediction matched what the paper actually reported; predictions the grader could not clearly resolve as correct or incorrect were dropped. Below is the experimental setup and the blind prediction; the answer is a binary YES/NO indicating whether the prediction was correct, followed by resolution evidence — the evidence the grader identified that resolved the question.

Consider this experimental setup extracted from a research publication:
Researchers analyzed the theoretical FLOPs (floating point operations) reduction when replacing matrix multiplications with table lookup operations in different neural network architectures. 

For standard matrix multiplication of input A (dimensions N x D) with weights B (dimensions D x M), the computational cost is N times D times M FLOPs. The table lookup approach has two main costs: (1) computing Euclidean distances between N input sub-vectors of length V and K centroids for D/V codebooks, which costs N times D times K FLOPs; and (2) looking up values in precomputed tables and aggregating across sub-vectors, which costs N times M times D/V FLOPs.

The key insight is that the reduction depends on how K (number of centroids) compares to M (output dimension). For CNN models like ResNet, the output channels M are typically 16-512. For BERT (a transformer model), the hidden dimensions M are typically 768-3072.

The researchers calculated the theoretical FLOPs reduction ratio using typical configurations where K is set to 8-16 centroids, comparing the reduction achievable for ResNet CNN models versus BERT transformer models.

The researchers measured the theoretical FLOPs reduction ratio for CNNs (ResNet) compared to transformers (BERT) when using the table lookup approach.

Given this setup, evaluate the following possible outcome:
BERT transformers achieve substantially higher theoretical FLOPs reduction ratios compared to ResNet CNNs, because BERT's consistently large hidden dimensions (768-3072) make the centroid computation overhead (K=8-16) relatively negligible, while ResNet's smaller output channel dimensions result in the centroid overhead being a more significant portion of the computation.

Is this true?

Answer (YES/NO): YES